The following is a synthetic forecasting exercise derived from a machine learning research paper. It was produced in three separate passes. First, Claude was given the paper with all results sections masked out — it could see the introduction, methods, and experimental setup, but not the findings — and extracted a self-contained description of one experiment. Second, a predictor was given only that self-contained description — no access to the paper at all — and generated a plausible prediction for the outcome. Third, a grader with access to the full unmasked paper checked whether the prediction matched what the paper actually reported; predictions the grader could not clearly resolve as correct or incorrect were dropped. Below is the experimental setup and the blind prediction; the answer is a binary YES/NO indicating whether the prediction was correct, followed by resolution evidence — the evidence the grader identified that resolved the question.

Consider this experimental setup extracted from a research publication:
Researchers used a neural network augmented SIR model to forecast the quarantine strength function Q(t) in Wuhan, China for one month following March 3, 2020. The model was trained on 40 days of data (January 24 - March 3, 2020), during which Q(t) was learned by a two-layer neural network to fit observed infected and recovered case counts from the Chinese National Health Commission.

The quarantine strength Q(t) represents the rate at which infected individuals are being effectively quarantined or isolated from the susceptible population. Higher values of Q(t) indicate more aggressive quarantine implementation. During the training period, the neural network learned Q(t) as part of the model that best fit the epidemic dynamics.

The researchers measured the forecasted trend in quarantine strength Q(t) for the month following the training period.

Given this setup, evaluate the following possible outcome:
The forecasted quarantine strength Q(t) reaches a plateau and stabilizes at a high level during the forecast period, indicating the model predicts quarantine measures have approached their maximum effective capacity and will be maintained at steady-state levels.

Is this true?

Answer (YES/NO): YES